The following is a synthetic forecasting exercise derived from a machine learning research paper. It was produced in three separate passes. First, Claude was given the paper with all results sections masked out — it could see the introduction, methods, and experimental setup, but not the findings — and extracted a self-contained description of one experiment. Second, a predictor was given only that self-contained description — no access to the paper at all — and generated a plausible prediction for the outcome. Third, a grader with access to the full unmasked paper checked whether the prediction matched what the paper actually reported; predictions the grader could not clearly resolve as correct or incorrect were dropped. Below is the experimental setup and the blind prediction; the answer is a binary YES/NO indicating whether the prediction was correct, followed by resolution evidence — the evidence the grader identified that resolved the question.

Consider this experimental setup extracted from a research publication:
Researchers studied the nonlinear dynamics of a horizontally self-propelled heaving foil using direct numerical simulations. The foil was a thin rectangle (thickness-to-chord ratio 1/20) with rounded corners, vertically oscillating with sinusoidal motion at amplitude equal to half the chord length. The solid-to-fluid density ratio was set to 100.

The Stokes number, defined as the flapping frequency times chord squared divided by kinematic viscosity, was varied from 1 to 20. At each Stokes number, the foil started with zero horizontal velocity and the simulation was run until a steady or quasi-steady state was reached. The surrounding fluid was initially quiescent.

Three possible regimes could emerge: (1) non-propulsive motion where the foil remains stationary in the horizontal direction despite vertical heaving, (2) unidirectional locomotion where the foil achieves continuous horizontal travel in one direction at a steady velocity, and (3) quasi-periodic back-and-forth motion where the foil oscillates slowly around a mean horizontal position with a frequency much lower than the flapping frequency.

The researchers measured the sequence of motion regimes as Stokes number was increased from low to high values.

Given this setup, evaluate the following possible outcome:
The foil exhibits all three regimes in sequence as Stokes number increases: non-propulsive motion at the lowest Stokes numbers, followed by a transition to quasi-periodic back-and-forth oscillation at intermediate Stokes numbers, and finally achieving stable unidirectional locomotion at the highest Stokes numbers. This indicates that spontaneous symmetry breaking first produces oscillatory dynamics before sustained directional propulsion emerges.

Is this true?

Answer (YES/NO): NO